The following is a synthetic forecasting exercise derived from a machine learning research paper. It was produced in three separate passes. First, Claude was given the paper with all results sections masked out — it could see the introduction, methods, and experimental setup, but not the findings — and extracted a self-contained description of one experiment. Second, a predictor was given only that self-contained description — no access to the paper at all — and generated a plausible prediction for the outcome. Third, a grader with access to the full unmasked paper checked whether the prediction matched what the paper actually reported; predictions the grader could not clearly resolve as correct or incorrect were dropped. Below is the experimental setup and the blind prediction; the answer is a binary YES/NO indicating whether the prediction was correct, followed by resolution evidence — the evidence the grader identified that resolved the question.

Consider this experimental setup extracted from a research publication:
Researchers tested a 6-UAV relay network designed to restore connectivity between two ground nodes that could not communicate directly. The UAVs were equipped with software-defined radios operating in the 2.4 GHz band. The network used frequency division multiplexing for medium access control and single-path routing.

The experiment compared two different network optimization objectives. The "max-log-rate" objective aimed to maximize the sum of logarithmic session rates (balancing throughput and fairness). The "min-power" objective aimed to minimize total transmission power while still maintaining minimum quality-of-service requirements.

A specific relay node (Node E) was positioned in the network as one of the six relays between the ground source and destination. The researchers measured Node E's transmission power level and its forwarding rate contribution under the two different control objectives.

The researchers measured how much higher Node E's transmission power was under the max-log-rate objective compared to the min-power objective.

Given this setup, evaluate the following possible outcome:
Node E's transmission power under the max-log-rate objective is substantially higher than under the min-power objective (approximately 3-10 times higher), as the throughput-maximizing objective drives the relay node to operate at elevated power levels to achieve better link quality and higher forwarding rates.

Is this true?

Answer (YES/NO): NO